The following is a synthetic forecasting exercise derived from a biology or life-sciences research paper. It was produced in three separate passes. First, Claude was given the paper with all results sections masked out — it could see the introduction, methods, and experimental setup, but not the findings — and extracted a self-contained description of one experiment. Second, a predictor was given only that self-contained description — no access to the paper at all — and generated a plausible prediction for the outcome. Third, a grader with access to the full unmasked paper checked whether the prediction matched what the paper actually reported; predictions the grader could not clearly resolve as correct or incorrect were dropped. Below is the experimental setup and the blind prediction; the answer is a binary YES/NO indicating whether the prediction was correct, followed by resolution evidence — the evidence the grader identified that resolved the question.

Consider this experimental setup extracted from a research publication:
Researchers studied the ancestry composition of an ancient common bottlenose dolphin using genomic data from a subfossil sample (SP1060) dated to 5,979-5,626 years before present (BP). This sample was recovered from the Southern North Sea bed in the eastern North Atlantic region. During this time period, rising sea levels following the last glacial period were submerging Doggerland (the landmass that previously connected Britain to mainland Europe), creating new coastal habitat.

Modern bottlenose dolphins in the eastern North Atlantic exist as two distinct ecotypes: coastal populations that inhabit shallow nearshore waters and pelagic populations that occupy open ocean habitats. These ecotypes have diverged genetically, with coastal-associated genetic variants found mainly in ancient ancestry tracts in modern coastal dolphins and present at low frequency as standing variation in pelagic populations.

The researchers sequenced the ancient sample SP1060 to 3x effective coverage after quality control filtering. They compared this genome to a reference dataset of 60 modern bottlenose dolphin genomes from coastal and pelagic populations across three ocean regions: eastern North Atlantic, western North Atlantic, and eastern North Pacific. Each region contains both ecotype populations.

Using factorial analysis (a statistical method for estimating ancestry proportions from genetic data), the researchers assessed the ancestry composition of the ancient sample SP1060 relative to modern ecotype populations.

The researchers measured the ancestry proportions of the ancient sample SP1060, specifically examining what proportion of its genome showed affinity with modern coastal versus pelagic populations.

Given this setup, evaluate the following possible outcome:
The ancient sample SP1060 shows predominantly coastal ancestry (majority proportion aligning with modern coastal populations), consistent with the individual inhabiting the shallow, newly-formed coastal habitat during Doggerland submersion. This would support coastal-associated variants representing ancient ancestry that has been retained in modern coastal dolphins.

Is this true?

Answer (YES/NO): YES